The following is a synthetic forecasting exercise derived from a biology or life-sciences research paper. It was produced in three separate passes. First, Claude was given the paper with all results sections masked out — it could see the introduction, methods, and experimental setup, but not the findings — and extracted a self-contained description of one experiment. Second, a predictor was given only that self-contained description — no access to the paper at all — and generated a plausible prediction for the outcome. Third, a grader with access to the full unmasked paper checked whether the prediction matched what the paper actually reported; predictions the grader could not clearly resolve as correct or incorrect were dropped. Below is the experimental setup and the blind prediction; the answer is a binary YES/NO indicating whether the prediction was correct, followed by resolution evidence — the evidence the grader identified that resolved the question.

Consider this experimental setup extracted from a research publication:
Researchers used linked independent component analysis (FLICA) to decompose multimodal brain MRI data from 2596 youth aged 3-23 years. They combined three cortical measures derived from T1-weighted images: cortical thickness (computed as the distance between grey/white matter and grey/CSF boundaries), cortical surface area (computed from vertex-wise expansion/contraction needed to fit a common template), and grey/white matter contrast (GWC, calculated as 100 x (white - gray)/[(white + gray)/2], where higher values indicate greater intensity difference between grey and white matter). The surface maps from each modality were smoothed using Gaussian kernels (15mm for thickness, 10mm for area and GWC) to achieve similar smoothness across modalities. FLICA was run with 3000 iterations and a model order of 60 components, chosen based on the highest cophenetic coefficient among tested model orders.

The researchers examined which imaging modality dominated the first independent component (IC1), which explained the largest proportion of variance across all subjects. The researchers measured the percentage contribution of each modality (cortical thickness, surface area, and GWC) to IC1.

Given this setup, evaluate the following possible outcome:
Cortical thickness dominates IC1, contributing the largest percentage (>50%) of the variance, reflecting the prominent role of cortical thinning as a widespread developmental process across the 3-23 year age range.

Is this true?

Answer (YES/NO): NO